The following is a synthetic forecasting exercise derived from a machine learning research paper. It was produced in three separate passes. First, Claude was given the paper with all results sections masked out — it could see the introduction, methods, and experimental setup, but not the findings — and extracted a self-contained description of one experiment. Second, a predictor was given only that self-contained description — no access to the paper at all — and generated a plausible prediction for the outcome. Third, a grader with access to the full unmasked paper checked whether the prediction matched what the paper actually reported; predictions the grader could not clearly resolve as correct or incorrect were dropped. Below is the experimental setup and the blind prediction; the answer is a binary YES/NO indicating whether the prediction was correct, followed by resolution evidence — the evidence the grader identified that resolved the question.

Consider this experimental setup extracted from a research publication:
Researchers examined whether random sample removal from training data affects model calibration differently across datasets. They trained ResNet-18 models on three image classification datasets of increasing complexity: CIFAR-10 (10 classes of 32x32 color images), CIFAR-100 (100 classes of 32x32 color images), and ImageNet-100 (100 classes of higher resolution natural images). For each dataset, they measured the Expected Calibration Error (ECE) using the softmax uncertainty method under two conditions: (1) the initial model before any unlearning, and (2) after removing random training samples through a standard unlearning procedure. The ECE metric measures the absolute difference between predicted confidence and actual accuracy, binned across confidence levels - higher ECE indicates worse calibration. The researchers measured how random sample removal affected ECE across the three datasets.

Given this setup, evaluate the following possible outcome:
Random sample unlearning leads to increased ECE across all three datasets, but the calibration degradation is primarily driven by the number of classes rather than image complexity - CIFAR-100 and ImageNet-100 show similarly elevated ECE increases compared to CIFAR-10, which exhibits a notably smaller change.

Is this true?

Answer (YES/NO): NO